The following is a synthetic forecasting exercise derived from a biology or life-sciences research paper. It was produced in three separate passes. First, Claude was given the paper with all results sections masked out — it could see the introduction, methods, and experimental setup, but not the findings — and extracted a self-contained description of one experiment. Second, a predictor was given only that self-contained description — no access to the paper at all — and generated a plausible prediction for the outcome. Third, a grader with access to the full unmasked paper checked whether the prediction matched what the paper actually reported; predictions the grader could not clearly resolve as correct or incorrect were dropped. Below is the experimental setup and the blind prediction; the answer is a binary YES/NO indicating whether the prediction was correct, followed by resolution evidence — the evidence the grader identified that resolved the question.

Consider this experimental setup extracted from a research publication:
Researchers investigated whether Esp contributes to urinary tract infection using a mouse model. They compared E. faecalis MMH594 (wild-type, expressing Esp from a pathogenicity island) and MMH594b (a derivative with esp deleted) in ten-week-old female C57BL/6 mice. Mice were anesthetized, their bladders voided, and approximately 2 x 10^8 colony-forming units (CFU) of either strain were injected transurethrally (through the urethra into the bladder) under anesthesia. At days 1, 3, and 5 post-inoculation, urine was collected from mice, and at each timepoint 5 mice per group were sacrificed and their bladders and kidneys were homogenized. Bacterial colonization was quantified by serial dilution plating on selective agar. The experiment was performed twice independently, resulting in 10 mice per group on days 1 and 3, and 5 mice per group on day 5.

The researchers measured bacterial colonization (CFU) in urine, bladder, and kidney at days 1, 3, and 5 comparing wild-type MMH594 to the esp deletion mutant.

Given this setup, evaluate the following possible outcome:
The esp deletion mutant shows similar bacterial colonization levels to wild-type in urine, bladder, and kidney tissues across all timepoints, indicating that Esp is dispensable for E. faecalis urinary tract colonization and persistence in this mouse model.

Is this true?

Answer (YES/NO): YES